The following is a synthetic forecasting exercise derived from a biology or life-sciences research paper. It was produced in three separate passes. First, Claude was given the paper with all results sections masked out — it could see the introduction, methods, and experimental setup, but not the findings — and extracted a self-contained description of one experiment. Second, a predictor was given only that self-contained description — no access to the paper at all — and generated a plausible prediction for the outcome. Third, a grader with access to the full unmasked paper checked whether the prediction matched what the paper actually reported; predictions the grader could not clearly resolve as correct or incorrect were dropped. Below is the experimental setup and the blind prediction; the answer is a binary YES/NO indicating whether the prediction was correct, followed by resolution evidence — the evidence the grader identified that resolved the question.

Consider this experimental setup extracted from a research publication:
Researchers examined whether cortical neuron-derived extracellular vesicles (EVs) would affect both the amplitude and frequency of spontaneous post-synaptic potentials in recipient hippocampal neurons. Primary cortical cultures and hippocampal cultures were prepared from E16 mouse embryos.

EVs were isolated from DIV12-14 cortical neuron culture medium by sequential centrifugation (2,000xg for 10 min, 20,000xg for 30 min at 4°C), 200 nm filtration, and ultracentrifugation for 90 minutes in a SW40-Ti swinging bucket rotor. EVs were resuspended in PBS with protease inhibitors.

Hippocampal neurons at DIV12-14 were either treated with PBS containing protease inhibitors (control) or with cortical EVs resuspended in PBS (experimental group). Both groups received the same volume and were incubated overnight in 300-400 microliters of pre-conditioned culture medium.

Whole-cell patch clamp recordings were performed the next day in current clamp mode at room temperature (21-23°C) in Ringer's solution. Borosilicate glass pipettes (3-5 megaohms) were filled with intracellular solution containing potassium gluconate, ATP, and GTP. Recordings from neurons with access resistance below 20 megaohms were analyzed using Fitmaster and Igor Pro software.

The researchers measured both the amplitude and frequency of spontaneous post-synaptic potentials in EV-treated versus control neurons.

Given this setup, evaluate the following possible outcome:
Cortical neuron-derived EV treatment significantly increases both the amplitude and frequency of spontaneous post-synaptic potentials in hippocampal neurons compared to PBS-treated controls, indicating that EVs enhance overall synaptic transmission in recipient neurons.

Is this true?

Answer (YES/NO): NO